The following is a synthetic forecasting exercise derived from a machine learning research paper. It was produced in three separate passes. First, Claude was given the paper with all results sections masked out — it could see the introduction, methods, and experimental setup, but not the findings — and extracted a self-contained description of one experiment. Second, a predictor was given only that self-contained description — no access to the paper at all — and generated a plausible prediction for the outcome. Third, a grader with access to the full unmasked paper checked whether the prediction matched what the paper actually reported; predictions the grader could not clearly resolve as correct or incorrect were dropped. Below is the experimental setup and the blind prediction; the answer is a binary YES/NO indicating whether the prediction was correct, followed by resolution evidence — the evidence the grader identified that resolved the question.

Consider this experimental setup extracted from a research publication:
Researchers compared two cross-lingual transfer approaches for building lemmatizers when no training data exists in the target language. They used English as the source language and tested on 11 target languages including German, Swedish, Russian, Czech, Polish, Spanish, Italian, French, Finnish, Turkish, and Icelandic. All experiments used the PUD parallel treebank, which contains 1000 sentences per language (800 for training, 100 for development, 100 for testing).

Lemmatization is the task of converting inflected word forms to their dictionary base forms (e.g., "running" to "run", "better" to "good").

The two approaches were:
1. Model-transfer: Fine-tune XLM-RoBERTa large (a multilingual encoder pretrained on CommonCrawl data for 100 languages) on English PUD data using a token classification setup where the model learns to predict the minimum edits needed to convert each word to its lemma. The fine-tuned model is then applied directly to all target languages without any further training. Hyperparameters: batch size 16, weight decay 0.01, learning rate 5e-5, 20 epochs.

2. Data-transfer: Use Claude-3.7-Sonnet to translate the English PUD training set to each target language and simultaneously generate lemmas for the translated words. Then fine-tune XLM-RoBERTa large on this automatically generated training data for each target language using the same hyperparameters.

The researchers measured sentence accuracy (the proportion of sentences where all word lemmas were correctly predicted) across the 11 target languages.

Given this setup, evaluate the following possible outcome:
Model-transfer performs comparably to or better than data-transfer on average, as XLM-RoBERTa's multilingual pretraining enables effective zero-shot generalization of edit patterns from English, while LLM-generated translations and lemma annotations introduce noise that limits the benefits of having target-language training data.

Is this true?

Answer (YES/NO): NO